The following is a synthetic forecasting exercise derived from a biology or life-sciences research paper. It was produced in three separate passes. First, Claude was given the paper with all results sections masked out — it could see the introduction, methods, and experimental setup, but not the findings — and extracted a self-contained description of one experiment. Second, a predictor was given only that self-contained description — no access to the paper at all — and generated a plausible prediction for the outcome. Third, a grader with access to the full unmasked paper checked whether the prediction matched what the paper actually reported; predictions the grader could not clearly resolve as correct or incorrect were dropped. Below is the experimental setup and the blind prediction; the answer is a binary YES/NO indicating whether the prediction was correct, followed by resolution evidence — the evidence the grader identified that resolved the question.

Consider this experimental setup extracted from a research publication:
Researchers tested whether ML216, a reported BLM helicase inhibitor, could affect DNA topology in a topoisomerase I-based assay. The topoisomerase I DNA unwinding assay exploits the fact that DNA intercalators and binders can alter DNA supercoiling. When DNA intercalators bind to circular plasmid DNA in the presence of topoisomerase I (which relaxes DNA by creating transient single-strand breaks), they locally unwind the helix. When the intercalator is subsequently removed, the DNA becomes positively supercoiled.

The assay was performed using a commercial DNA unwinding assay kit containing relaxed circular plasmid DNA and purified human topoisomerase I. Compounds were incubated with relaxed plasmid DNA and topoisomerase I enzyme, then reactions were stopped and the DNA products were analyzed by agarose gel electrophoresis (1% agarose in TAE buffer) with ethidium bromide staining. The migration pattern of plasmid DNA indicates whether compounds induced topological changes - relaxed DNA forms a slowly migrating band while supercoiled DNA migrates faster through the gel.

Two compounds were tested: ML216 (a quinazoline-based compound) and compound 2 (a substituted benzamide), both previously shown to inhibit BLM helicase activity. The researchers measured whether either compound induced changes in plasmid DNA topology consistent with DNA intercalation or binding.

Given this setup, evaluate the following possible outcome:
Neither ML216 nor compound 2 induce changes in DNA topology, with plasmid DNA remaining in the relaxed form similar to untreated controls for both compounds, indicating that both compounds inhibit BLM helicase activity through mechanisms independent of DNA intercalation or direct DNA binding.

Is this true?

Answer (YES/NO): NO